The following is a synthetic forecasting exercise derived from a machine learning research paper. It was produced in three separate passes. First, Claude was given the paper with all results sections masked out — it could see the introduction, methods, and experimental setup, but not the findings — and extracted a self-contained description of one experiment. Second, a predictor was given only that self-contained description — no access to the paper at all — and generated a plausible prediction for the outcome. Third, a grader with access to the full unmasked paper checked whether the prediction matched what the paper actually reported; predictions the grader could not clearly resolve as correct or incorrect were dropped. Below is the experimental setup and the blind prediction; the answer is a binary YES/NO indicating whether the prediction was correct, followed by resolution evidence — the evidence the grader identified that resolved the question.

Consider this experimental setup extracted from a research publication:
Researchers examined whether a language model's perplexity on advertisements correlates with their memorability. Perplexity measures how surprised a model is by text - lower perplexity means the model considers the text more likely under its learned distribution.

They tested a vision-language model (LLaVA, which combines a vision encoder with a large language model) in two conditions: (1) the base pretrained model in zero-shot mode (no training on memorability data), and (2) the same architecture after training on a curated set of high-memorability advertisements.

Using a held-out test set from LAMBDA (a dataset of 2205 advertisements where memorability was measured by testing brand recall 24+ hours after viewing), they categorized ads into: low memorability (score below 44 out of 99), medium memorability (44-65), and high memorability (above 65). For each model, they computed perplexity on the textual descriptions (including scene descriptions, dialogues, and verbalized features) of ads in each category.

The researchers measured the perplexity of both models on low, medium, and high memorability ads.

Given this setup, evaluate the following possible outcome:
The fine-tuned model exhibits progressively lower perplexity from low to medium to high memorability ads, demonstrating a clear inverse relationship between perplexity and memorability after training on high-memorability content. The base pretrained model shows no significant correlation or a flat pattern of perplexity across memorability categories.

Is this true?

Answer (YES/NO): NO